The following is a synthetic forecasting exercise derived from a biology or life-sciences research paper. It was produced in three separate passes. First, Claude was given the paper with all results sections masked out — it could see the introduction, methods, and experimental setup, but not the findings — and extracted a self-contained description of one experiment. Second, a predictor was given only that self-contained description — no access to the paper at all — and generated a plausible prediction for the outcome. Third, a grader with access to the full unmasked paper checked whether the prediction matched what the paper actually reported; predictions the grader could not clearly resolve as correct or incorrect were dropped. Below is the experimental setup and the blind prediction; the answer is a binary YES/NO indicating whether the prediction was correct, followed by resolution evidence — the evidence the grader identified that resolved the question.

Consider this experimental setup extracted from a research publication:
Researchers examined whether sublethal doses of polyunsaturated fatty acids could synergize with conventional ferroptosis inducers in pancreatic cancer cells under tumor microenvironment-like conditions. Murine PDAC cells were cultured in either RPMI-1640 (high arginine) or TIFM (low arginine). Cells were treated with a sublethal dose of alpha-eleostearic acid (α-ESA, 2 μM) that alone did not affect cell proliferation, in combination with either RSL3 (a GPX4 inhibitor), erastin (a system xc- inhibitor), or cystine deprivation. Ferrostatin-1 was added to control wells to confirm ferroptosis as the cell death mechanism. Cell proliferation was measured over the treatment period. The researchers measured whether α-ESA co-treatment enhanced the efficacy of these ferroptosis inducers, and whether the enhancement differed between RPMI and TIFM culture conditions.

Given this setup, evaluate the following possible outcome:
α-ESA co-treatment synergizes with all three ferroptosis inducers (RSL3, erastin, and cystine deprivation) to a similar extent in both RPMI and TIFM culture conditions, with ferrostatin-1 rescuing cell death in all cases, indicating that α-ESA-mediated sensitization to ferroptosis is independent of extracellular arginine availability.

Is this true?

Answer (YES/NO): NO